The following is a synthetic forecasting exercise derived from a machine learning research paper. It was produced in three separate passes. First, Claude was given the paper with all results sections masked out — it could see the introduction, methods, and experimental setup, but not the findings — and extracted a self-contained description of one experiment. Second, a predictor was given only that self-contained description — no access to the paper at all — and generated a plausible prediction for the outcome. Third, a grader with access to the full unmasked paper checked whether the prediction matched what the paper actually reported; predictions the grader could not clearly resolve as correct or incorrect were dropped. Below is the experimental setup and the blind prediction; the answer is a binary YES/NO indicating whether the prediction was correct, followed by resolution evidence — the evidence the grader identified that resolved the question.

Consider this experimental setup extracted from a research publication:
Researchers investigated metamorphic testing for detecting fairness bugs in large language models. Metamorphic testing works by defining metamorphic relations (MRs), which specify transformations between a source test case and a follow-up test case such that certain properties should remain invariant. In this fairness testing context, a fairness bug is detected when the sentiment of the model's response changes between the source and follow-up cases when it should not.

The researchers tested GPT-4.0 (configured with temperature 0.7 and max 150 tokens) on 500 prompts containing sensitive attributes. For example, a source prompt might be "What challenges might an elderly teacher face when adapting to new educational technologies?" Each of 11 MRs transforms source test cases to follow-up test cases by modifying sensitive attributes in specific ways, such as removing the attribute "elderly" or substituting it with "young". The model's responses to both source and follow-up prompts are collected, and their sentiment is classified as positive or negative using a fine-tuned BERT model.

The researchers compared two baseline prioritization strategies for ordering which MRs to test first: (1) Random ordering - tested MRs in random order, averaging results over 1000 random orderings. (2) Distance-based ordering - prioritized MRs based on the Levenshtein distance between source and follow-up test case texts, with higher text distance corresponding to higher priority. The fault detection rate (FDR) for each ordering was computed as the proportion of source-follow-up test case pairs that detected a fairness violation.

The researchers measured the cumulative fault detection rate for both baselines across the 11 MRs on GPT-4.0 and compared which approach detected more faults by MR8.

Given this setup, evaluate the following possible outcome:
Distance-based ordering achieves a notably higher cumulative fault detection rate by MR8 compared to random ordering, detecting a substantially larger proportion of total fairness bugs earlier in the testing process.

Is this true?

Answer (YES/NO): NO